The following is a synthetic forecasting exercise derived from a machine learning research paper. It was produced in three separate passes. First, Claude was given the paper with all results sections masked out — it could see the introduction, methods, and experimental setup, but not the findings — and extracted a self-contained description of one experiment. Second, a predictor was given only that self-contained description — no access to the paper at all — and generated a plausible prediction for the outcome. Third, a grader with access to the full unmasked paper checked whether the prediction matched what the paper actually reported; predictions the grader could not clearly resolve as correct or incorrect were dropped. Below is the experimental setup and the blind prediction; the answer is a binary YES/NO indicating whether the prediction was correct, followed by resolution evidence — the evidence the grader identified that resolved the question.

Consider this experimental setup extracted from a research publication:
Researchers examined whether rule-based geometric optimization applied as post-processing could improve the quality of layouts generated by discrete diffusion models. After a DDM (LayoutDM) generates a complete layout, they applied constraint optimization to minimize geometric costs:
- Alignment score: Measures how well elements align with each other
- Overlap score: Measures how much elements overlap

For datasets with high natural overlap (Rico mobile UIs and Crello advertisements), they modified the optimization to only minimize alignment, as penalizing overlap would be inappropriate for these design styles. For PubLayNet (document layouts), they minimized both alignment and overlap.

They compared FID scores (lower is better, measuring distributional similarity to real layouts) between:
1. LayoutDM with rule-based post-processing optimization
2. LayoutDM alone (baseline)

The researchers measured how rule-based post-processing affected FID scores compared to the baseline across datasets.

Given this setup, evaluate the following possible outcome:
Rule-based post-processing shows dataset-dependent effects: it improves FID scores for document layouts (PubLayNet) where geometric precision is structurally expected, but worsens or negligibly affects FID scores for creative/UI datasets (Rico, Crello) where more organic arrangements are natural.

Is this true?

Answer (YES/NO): NO